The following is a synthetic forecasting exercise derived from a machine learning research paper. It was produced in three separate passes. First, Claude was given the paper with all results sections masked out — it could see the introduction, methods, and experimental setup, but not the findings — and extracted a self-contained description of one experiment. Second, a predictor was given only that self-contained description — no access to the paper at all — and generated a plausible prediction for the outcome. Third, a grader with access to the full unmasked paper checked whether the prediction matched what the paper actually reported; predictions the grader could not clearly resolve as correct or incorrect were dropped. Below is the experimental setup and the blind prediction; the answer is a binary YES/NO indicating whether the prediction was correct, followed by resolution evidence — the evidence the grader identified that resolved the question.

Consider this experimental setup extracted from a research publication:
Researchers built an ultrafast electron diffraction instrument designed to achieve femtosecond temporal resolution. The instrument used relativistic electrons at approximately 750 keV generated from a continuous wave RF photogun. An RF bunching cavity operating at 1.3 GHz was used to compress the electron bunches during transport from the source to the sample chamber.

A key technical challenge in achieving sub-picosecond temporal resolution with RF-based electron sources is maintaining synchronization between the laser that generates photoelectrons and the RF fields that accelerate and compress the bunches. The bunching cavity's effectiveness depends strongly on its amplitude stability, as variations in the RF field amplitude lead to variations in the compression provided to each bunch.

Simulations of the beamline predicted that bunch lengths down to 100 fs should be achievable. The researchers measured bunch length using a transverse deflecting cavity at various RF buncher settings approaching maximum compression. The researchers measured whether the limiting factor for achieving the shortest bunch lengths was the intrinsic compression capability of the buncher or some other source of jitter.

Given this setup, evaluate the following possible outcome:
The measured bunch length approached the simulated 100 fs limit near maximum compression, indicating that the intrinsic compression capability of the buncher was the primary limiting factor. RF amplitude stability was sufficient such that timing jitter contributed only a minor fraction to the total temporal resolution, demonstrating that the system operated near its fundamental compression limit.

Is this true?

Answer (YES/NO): NO